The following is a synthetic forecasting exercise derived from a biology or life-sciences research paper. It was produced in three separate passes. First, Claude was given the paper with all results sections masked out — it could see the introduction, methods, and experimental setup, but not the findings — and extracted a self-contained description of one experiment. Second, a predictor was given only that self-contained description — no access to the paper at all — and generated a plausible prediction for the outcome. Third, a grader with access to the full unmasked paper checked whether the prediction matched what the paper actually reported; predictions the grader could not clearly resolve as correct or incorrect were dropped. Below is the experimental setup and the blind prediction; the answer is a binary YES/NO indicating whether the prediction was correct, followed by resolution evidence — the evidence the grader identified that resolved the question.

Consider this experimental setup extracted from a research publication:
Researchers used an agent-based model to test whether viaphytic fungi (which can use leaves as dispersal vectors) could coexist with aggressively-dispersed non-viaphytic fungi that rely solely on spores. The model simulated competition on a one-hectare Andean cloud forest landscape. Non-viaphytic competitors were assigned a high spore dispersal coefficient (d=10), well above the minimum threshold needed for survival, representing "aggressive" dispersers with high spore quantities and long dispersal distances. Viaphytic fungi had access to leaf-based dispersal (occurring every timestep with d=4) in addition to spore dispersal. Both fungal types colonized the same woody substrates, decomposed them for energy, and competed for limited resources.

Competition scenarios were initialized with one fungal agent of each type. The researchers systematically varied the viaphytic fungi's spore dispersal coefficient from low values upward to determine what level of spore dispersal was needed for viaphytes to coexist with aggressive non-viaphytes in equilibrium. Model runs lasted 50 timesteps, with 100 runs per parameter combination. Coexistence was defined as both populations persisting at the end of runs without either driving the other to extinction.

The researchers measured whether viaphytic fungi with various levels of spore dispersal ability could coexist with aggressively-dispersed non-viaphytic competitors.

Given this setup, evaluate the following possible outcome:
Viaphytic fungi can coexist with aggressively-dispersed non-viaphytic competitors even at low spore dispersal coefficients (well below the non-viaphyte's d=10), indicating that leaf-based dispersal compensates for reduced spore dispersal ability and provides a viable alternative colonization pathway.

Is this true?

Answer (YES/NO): YES